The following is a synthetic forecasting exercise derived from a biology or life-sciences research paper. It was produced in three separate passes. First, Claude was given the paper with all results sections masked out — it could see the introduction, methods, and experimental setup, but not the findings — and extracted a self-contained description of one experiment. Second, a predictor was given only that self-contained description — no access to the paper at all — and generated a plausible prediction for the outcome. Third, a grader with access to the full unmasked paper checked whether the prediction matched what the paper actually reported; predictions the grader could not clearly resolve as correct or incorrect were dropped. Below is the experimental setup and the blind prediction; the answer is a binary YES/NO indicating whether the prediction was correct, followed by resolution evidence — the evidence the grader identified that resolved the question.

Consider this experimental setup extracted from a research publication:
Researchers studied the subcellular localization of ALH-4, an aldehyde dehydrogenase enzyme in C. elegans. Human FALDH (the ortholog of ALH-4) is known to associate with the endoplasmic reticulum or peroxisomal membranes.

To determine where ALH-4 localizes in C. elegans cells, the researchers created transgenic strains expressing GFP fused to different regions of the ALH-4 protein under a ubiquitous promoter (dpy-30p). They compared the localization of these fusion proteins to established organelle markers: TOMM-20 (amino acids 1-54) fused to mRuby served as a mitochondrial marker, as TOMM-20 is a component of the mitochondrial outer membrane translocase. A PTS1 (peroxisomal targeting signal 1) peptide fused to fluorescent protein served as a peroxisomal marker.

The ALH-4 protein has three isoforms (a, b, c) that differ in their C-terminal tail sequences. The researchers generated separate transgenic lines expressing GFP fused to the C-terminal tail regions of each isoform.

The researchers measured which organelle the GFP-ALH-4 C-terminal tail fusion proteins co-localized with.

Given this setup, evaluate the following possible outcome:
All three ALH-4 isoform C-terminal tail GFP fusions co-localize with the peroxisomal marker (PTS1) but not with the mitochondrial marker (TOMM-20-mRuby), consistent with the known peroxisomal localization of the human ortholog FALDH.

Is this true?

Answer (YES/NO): NO